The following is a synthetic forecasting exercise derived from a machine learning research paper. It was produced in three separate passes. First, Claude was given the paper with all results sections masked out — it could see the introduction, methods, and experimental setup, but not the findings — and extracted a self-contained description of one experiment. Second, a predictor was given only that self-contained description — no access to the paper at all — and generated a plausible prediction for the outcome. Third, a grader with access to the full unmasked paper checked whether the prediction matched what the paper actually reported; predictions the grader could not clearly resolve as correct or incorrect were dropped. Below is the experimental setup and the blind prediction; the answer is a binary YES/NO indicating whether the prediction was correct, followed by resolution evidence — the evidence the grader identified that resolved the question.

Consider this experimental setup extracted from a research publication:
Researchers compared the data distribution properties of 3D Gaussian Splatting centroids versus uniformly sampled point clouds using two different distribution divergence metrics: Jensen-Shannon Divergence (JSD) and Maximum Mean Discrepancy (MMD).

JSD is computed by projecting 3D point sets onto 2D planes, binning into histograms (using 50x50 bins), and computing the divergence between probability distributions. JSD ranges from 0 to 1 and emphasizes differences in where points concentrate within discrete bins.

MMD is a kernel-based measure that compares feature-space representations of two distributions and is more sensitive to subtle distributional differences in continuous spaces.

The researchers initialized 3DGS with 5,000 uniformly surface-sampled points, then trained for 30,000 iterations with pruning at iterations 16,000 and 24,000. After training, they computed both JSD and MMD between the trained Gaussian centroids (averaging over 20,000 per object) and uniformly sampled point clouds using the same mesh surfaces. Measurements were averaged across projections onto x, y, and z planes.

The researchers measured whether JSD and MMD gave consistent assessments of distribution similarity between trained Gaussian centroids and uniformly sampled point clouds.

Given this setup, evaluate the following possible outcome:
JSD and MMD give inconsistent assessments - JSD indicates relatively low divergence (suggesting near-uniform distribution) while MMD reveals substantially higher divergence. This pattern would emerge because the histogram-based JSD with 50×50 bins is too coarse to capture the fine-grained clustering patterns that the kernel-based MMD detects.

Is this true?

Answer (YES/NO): NO